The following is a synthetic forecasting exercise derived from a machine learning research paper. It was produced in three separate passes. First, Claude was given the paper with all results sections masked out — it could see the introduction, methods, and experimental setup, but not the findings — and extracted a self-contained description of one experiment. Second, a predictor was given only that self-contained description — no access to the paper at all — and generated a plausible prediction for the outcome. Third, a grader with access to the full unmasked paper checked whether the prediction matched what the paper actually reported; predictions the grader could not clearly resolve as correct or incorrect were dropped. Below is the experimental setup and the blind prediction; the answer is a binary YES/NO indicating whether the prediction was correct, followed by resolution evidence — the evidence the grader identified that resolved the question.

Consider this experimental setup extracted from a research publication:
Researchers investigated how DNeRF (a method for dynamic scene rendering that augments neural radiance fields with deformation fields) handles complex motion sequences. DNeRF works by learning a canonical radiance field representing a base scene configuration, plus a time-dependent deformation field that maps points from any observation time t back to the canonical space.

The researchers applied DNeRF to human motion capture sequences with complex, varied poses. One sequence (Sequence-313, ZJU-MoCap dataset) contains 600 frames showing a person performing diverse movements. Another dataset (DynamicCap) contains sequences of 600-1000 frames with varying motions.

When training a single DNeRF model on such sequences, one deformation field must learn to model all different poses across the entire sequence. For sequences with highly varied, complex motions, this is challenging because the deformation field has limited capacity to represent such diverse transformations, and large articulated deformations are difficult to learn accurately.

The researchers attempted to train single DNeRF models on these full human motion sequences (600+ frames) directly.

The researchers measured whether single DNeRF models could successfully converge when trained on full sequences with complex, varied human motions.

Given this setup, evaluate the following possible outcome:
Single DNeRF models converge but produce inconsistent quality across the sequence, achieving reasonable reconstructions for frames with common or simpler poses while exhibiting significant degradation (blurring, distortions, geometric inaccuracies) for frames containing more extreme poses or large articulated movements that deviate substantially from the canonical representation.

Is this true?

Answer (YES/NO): NO